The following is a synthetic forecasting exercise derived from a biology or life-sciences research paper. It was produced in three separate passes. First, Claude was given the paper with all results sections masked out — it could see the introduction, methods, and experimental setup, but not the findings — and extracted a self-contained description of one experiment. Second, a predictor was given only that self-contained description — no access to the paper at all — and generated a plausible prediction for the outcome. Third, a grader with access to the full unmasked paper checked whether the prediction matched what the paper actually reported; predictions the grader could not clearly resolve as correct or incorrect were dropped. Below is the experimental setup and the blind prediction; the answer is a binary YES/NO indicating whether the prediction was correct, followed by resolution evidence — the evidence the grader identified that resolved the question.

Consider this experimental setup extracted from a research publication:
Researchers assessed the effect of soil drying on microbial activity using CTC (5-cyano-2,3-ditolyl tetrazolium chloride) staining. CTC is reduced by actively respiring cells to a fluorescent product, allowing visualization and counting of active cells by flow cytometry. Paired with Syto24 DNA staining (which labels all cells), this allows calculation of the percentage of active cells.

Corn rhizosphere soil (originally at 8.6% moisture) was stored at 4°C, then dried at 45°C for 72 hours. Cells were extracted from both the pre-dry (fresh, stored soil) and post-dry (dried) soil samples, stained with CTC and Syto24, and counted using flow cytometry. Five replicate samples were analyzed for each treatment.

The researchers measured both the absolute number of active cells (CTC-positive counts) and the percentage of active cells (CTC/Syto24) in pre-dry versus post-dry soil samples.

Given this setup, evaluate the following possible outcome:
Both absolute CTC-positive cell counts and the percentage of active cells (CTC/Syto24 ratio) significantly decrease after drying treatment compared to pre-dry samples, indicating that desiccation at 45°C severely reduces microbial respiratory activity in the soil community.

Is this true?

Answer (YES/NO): YES